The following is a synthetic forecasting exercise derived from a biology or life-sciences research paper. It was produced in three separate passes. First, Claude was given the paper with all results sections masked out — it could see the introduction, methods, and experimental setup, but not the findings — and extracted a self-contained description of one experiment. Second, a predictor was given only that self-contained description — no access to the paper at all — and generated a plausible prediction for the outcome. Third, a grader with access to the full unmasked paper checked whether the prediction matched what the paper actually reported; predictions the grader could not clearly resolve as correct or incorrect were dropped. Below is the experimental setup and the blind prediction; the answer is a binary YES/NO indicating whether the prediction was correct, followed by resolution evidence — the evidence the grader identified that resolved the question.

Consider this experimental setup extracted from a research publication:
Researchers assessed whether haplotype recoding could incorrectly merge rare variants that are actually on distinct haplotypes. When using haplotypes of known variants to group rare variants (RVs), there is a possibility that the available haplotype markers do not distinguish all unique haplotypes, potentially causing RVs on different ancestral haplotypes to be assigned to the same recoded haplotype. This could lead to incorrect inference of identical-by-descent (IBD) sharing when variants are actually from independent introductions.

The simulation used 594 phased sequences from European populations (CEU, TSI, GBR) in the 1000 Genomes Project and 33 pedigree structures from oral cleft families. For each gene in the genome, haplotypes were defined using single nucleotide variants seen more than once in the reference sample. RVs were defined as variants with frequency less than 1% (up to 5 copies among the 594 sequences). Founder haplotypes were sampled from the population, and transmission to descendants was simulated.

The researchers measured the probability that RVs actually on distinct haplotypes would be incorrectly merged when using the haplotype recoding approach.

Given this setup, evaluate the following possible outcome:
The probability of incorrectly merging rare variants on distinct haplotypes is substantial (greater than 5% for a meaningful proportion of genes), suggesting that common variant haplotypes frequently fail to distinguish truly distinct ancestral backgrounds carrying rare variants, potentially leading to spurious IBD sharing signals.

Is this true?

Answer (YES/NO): NO